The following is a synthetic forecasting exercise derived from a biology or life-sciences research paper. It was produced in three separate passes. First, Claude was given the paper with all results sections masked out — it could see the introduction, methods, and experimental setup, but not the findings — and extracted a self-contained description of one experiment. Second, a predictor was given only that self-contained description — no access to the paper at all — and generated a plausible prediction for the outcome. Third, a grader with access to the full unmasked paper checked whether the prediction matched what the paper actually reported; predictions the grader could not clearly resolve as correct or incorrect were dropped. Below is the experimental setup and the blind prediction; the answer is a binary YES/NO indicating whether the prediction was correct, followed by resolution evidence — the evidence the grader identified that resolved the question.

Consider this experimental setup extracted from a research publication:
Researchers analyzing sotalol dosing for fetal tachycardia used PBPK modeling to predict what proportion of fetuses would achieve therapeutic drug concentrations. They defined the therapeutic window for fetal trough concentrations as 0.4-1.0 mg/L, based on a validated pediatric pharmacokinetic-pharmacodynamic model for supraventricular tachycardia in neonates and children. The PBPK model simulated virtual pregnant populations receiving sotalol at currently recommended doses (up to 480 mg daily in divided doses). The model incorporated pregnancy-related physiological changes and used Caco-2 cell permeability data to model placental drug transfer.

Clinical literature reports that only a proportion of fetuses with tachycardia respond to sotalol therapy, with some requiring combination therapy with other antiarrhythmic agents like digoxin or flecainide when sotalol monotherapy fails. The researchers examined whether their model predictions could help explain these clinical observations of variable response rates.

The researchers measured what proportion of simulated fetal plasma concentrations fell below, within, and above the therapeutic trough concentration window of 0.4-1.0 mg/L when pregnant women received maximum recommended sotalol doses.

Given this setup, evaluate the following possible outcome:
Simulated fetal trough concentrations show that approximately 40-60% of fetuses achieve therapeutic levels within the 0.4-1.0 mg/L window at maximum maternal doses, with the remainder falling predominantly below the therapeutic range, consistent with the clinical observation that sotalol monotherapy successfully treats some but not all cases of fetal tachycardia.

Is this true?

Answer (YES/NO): NO